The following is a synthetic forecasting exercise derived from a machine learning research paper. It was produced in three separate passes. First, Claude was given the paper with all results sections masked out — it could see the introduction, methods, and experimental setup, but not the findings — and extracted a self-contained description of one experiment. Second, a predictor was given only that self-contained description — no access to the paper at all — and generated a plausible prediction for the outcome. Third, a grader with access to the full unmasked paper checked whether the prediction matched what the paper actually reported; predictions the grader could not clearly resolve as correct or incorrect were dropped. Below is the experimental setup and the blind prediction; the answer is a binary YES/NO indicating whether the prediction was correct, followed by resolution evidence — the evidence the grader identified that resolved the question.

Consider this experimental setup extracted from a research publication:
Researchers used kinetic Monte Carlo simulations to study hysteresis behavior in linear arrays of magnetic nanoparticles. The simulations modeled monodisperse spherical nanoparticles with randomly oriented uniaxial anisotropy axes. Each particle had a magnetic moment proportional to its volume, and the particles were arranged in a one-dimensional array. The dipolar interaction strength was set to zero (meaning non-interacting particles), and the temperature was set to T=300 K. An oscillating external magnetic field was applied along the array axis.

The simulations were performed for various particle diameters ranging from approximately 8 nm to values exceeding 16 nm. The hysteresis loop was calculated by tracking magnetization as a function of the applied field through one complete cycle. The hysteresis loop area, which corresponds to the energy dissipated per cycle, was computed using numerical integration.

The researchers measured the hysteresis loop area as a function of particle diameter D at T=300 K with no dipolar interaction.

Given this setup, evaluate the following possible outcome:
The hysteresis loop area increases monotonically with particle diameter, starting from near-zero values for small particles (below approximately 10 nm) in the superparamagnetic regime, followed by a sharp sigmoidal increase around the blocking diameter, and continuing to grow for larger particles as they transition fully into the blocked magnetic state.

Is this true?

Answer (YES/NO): NO